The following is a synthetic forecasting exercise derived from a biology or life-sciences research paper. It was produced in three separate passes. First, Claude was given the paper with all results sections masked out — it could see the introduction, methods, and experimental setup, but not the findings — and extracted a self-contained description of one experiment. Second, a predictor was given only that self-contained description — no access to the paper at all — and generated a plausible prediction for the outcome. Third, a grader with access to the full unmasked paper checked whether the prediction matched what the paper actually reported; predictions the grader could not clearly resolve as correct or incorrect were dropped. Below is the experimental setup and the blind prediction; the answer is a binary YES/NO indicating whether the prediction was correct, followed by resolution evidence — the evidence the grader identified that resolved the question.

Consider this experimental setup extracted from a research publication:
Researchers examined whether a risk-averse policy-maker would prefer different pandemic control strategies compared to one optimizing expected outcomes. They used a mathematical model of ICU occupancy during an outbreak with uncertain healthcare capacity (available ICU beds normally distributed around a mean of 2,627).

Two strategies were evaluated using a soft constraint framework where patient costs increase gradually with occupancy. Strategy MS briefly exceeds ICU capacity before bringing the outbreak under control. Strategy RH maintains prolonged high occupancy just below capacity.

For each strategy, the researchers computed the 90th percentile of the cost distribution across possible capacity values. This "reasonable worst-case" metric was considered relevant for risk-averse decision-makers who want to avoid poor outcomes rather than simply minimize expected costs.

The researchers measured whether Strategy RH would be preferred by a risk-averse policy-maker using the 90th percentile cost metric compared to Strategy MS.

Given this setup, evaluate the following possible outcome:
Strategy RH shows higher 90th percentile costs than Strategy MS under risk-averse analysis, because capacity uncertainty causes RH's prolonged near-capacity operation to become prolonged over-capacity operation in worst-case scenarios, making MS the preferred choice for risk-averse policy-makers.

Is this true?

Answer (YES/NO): YES